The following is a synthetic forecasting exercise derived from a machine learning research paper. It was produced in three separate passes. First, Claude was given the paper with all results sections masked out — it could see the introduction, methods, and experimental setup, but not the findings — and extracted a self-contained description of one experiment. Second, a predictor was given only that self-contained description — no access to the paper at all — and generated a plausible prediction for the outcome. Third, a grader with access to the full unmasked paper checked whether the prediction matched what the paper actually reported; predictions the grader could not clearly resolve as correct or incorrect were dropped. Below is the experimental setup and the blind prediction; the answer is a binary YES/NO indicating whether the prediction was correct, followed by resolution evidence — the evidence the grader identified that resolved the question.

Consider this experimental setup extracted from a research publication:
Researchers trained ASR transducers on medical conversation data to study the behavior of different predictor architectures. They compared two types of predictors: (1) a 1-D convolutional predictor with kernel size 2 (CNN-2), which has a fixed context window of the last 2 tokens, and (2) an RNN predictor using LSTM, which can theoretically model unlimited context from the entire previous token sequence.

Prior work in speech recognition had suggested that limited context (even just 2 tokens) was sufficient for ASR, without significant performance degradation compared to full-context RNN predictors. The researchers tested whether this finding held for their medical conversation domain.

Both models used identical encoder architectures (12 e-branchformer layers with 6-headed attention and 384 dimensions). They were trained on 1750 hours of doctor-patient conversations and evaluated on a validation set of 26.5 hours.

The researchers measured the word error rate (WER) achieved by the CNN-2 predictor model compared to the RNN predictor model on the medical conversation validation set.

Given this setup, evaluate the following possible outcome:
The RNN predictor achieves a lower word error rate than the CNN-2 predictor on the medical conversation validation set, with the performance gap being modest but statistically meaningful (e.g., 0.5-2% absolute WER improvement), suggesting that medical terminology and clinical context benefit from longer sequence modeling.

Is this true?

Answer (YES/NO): NO